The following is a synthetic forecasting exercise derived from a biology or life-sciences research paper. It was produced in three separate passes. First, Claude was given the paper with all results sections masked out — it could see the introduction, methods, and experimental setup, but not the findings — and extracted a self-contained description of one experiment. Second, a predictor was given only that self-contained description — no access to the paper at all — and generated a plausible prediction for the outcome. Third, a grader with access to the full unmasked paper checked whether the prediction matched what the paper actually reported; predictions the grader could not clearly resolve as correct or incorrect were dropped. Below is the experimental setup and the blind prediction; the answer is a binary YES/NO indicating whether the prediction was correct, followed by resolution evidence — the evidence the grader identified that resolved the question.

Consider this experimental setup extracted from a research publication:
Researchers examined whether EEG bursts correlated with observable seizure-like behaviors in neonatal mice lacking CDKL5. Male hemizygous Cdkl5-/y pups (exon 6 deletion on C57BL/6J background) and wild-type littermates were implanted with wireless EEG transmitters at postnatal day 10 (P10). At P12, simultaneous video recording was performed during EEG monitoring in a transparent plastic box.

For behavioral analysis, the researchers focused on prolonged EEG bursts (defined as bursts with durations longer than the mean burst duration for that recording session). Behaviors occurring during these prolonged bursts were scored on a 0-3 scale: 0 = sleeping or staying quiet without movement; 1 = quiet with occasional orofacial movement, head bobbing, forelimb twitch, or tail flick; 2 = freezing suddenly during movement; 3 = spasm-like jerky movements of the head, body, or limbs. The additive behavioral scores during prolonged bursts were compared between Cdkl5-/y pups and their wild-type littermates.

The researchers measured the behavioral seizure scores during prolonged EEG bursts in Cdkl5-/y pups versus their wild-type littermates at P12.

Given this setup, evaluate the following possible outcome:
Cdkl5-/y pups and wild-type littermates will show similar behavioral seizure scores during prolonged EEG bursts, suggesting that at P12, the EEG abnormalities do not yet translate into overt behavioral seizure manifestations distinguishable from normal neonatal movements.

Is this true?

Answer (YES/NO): NO